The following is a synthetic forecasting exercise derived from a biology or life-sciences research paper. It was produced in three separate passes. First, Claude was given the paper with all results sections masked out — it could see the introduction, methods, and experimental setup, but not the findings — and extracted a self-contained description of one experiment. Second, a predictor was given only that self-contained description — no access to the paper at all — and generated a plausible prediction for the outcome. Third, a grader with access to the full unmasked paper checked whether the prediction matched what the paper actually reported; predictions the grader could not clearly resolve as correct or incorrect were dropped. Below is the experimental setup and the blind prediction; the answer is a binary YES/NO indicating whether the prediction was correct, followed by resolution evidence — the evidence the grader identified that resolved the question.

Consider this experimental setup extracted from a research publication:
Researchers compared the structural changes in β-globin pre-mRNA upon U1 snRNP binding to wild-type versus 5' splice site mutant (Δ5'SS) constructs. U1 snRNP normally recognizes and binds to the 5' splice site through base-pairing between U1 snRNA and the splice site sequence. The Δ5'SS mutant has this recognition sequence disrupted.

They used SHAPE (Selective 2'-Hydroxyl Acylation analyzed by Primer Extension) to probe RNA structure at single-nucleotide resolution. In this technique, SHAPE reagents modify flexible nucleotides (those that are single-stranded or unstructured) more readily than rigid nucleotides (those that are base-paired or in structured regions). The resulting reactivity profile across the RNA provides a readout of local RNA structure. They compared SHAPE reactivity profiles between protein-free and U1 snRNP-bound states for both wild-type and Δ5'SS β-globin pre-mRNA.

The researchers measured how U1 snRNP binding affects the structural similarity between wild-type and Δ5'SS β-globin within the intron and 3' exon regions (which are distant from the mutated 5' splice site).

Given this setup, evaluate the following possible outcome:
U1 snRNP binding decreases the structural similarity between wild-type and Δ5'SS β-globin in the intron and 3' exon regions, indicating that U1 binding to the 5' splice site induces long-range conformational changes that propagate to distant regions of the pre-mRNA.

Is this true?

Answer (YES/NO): NO